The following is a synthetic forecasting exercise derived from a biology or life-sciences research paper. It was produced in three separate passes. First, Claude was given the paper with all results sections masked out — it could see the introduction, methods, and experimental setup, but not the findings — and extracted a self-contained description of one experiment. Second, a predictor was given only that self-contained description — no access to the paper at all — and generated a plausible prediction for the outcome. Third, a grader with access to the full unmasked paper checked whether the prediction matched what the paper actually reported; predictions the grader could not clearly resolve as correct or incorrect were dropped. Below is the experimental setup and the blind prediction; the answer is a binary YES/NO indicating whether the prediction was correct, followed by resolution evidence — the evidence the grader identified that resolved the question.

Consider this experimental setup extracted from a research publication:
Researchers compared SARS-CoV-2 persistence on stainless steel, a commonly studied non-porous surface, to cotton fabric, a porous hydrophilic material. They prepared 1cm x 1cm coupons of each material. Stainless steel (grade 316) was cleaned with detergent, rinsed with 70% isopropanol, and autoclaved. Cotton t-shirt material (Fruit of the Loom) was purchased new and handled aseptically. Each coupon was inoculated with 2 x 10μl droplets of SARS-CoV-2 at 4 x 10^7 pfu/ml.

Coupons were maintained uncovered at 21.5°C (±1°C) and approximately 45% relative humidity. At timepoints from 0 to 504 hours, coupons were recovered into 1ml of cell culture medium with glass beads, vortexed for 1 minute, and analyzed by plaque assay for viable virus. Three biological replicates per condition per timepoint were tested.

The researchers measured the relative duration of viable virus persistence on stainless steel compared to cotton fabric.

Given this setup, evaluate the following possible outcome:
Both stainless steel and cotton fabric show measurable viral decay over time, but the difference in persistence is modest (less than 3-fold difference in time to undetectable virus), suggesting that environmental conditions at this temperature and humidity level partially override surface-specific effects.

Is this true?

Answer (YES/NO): NO